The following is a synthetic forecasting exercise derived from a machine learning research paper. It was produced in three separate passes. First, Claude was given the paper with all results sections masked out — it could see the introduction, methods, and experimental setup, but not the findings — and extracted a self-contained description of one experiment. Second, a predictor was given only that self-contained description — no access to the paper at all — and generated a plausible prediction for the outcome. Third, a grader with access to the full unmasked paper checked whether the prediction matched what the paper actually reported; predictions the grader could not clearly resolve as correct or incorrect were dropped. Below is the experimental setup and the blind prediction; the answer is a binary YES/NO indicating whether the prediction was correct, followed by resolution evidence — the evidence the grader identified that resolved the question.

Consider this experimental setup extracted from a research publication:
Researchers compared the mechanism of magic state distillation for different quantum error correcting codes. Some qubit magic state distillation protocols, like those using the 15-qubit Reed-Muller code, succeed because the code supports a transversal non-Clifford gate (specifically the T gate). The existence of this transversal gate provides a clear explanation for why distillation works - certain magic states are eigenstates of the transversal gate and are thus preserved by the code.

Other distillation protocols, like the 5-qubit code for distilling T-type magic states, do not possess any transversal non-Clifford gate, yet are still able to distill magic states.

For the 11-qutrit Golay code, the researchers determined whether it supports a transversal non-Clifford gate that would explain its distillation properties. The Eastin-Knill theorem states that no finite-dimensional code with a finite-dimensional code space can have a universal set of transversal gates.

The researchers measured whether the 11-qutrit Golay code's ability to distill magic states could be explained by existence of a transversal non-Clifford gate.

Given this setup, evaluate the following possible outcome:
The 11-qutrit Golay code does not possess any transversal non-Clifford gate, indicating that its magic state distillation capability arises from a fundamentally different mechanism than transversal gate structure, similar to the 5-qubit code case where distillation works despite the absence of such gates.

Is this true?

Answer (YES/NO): YES